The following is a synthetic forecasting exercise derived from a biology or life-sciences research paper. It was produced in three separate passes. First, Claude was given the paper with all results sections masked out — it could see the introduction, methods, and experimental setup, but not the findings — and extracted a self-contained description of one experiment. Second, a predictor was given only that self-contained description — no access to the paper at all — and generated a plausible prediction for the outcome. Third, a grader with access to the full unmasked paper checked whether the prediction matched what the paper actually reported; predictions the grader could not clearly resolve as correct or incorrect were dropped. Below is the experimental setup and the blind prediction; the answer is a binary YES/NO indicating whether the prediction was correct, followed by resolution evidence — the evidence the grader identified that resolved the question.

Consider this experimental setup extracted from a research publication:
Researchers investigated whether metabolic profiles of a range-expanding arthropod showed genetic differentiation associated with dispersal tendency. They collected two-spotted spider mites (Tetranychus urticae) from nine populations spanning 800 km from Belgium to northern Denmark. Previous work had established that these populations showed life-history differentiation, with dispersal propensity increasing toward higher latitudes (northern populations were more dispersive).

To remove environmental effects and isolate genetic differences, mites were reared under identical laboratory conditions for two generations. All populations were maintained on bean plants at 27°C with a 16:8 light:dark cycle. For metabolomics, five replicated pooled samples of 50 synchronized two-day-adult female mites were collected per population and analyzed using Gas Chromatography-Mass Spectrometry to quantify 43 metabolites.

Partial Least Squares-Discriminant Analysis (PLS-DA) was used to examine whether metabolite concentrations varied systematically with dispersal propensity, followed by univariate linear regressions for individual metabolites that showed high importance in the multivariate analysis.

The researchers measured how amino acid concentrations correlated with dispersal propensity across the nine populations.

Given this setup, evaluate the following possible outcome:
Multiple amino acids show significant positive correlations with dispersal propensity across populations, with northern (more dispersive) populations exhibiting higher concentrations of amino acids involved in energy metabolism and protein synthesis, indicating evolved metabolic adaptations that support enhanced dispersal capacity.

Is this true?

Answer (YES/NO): NO